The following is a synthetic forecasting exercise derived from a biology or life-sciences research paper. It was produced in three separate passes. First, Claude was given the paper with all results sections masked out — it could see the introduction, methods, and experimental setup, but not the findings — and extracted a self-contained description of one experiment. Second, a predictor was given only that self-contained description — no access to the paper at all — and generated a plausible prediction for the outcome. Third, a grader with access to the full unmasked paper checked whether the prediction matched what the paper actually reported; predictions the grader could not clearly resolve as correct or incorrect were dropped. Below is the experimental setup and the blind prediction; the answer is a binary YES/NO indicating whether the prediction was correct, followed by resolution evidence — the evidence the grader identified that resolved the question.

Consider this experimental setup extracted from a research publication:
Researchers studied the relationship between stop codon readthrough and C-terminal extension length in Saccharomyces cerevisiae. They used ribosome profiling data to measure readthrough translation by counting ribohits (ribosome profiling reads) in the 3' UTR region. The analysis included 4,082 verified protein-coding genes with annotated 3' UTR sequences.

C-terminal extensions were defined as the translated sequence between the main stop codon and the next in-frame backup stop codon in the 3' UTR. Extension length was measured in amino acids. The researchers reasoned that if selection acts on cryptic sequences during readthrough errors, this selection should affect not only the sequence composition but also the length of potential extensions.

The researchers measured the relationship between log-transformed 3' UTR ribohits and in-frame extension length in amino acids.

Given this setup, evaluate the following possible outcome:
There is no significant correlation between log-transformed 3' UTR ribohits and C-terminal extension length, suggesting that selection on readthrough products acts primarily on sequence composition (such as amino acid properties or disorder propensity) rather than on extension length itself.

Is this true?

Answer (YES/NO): NO